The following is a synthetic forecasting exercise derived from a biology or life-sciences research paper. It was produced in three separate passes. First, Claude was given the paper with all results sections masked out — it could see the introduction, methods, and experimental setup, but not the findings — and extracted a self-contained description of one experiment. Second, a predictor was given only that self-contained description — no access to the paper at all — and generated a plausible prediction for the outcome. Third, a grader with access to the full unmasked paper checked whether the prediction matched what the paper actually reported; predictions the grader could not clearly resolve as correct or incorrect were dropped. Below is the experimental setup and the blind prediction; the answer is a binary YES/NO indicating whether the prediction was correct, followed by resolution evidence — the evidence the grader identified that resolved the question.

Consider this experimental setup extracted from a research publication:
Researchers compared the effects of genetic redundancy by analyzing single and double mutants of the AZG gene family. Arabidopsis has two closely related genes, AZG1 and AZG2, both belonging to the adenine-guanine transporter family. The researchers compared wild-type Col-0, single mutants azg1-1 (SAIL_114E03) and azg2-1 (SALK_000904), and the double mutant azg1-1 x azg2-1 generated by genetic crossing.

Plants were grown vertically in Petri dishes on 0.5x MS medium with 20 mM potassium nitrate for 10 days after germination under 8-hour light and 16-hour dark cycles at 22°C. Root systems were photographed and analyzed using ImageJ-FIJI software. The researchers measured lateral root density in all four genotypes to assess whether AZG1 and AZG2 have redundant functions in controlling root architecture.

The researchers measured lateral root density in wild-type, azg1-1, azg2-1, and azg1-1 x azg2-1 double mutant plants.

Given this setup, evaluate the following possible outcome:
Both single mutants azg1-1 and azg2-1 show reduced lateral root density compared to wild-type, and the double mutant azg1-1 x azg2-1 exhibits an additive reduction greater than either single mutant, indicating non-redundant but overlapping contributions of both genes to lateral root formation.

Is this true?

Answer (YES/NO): NO